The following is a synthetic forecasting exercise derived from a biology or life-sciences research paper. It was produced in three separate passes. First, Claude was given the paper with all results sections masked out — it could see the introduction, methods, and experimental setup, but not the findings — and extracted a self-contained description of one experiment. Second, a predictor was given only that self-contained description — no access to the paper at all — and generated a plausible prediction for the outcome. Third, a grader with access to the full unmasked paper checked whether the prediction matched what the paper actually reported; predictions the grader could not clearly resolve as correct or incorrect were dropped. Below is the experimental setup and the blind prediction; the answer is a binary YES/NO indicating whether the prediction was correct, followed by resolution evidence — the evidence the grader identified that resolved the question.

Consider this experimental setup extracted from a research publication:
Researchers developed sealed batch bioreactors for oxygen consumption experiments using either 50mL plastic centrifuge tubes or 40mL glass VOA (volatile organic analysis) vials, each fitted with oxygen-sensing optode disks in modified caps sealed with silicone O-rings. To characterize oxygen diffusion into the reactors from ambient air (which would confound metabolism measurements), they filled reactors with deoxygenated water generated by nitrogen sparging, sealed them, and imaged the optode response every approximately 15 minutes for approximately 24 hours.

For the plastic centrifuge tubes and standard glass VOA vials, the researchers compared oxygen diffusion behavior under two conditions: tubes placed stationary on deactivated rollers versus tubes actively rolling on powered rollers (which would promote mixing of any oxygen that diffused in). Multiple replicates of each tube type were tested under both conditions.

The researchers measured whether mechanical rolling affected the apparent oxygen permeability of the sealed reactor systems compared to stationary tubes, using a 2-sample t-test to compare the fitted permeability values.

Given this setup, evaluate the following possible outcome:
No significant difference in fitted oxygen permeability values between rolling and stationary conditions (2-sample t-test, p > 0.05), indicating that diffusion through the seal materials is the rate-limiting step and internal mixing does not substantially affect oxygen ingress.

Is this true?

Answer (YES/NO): YES